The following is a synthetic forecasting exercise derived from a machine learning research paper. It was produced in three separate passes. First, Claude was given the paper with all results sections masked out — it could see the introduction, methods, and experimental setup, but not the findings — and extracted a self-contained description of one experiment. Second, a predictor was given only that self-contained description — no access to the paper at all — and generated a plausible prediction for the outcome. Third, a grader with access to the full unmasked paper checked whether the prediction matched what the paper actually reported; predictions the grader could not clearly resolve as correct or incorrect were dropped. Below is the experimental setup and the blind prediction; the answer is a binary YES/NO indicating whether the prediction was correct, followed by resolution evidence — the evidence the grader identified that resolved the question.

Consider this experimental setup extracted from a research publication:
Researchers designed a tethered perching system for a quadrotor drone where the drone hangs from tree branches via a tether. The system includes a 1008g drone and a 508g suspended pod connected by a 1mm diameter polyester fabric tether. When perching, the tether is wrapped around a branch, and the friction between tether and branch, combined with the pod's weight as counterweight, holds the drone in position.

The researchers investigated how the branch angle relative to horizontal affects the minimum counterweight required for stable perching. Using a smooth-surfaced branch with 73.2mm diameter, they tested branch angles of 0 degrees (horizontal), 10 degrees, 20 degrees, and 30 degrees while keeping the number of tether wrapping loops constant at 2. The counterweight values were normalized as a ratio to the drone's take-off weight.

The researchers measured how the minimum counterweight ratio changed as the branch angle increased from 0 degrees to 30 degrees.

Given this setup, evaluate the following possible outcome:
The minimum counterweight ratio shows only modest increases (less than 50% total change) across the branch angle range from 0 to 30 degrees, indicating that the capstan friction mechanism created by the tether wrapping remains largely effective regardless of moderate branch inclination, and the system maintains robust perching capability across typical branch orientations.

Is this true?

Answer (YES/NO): YES